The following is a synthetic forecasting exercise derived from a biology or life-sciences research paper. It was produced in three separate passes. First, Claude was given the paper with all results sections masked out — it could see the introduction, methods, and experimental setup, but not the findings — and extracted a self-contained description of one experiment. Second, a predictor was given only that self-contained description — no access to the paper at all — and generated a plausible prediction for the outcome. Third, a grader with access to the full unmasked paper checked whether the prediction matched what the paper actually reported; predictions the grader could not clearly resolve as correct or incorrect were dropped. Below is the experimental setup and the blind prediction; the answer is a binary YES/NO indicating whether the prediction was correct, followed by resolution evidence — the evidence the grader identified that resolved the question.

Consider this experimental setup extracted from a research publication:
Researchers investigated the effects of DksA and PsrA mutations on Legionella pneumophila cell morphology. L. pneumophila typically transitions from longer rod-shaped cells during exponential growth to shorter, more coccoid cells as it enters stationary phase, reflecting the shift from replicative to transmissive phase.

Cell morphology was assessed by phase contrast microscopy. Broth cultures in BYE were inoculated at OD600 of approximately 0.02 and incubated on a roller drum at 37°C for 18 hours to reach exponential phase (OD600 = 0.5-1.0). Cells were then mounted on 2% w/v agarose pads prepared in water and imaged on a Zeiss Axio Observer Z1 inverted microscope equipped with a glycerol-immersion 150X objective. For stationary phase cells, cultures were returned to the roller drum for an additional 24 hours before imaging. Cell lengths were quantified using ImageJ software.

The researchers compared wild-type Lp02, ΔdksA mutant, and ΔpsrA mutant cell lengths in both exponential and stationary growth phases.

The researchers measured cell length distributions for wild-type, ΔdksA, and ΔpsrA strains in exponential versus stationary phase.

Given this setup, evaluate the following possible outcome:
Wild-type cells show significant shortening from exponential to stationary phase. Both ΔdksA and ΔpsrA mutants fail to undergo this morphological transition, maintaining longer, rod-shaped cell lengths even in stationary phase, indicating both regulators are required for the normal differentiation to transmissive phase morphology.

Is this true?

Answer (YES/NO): NO